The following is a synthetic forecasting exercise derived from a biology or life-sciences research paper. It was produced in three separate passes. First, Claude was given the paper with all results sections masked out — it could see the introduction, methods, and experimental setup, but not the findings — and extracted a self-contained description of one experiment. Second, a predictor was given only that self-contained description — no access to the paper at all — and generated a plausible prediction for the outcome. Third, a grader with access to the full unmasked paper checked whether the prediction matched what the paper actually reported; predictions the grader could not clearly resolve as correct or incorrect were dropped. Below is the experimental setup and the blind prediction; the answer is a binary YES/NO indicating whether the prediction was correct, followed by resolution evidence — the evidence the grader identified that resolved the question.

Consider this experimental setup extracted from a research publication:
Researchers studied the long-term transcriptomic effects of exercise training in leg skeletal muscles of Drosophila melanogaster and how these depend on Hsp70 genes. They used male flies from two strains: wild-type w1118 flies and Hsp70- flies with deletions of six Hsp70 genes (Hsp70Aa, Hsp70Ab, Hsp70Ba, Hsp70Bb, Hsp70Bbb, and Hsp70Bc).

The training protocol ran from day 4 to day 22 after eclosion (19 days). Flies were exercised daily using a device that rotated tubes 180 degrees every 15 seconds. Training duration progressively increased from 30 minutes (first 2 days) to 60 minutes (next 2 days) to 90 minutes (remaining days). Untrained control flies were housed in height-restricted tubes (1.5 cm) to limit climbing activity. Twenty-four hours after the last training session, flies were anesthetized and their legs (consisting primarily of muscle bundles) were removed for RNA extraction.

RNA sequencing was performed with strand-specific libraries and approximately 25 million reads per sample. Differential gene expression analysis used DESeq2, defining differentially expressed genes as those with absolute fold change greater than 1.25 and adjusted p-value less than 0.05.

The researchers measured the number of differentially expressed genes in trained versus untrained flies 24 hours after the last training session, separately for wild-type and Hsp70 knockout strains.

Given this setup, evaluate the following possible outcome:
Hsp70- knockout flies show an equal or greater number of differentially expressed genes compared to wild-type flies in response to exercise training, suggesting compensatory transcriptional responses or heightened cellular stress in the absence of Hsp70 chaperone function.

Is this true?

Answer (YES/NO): YES